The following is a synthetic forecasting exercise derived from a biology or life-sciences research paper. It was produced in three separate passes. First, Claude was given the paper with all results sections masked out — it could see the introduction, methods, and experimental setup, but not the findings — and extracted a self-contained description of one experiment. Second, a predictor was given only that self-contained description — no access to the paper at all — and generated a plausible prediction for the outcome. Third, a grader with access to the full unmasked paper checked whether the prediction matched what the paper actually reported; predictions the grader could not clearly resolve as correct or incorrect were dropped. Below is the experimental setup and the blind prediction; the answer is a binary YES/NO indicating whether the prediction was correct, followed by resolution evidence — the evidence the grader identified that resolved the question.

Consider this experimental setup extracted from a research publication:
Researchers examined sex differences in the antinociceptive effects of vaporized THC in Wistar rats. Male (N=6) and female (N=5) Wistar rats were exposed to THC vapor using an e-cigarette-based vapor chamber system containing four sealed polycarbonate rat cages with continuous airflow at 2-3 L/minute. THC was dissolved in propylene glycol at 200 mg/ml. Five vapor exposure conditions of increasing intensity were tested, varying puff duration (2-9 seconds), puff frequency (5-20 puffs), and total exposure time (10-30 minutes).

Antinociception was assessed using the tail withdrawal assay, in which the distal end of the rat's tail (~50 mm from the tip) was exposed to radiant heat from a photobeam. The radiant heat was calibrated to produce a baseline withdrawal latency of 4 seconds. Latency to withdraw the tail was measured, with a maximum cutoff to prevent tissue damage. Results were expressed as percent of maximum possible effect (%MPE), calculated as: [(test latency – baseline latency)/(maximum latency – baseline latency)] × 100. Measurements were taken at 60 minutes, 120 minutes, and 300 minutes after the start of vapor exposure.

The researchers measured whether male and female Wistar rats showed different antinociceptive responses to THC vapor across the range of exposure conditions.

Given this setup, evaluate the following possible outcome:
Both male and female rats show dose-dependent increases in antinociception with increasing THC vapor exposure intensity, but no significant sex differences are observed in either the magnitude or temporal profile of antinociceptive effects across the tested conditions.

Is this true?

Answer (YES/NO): NO